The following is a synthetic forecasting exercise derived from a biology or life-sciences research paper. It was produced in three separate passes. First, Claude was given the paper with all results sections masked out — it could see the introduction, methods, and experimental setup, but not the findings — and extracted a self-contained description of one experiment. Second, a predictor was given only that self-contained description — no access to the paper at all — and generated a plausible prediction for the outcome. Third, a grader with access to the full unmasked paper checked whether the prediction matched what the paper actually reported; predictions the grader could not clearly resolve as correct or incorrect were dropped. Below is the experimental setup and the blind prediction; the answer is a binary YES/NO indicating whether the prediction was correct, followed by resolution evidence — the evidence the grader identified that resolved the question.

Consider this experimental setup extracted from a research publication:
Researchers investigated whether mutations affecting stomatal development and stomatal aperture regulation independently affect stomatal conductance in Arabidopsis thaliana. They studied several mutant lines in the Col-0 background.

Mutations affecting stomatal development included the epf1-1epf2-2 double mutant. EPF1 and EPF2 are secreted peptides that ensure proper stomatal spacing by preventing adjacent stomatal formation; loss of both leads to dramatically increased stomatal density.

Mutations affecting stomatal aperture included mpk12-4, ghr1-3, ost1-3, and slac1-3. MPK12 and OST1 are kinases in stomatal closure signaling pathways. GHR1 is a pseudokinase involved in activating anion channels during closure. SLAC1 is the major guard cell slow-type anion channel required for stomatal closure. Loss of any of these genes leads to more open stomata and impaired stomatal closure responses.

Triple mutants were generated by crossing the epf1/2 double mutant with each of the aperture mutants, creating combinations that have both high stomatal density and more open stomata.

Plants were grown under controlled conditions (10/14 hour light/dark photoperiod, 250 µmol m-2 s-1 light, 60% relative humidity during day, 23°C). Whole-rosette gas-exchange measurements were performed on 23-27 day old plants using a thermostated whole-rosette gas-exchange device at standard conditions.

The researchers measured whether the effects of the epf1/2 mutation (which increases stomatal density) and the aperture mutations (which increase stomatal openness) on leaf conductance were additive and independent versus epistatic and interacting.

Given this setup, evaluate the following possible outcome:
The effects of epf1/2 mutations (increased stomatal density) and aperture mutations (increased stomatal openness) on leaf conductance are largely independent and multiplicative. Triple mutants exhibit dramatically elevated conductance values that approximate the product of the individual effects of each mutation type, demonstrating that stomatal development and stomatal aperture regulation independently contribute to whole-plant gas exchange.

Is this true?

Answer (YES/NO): NO